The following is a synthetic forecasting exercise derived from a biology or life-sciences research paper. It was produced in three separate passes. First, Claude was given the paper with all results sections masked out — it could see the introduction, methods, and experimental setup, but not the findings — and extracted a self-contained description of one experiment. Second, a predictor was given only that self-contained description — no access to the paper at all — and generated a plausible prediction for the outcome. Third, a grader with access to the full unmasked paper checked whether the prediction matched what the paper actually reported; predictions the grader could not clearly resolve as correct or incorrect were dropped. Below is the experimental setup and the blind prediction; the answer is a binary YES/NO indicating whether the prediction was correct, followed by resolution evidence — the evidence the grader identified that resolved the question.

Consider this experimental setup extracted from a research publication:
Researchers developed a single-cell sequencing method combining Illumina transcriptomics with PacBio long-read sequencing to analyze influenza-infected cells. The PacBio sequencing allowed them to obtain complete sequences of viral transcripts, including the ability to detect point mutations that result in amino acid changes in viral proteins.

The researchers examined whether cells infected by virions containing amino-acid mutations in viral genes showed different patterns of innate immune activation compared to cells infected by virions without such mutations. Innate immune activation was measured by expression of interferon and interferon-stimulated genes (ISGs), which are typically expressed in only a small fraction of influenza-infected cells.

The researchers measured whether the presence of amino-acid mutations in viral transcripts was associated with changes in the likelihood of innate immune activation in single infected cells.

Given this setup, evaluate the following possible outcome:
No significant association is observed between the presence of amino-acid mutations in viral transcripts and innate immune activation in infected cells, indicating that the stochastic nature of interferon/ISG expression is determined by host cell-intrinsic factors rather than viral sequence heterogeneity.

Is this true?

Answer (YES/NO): NO